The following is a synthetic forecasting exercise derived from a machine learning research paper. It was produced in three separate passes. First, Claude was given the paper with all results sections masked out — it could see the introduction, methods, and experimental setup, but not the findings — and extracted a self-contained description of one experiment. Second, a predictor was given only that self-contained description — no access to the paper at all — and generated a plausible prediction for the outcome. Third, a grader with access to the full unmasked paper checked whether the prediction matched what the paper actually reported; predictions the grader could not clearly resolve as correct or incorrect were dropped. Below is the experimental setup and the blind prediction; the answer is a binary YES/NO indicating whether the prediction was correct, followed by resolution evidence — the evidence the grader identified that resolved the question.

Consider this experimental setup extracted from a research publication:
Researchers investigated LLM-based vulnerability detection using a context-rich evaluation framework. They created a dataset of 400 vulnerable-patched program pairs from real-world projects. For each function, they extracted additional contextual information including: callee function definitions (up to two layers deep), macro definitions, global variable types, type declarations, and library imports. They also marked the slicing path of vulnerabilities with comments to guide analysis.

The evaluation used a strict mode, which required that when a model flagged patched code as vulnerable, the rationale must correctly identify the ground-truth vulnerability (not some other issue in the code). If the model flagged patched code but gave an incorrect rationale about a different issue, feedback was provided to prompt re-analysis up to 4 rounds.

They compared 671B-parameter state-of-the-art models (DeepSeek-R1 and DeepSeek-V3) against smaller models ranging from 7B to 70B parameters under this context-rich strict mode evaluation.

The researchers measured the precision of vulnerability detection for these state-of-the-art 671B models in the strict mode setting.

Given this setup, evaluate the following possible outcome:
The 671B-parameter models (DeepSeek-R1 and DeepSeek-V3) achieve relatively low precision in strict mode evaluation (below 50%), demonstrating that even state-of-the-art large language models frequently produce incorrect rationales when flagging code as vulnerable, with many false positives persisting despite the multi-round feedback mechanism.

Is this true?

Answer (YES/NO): NO